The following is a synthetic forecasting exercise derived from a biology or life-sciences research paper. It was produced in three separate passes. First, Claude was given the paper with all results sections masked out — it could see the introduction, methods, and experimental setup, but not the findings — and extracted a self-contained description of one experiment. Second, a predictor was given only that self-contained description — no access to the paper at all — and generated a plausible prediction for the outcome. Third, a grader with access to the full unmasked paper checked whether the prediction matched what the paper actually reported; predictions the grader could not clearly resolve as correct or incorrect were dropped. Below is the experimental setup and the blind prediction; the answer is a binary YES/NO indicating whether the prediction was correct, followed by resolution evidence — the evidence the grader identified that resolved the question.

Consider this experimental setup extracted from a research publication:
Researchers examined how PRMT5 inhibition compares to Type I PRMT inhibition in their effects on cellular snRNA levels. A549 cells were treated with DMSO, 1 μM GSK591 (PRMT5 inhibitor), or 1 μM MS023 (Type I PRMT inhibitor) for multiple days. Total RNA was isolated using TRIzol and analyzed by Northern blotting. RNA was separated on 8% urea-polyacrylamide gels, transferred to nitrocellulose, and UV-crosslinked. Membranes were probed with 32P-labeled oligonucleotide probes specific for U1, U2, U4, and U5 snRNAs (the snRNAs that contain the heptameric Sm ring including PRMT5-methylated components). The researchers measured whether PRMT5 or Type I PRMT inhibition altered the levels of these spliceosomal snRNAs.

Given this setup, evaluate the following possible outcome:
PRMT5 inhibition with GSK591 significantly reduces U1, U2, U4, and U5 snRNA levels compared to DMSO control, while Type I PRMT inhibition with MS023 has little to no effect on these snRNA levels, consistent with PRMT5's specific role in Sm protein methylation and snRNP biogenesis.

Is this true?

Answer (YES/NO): NO